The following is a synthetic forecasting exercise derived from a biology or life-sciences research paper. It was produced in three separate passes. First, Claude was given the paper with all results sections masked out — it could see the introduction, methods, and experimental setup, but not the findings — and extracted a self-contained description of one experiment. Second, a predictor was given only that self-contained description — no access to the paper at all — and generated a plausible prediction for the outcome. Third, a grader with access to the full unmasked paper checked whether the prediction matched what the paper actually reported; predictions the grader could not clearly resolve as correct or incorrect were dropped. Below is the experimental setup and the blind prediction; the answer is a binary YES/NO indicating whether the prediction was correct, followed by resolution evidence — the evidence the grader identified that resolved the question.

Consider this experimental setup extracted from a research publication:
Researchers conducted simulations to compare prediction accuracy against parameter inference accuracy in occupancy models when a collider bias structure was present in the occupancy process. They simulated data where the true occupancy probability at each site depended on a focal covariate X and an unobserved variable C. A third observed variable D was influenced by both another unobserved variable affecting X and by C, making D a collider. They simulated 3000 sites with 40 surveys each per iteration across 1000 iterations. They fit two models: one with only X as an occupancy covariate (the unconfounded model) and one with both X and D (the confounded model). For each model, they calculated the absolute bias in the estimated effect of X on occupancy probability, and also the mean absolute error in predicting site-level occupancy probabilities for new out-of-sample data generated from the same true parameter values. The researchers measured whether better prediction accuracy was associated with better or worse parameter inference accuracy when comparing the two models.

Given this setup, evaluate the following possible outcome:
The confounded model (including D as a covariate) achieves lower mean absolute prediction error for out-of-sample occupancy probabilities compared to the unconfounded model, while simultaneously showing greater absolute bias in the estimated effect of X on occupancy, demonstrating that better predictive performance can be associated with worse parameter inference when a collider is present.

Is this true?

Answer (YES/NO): YES